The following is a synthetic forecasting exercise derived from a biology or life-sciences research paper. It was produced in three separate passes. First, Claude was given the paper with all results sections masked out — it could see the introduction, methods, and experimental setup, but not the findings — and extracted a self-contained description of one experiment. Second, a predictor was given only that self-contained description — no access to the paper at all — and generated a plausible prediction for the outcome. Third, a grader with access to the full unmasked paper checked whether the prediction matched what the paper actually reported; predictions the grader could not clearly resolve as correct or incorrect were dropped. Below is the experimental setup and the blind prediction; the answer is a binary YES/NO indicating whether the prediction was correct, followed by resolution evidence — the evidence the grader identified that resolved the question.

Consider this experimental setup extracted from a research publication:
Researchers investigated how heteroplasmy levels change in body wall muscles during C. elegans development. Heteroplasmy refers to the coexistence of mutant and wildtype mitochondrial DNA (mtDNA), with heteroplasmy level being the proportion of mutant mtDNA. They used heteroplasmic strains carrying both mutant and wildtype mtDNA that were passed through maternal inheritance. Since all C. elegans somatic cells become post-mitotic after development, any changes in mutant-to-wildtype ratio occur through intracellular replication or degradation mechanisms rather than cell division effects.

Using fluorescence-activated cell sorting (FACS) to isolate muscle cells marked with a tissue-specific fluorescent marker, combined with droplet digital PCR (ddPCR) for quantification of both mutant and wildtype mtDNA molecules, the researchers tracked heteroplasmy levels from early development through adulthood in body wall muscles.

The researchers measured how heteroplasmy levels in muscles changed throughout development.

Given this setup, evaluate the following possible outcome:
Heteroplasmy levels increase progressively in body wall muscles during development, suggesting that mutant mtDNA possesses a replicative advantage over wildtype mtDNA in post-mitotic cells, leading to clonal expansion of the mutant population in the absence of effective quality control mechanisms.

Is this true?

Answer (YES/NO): NO